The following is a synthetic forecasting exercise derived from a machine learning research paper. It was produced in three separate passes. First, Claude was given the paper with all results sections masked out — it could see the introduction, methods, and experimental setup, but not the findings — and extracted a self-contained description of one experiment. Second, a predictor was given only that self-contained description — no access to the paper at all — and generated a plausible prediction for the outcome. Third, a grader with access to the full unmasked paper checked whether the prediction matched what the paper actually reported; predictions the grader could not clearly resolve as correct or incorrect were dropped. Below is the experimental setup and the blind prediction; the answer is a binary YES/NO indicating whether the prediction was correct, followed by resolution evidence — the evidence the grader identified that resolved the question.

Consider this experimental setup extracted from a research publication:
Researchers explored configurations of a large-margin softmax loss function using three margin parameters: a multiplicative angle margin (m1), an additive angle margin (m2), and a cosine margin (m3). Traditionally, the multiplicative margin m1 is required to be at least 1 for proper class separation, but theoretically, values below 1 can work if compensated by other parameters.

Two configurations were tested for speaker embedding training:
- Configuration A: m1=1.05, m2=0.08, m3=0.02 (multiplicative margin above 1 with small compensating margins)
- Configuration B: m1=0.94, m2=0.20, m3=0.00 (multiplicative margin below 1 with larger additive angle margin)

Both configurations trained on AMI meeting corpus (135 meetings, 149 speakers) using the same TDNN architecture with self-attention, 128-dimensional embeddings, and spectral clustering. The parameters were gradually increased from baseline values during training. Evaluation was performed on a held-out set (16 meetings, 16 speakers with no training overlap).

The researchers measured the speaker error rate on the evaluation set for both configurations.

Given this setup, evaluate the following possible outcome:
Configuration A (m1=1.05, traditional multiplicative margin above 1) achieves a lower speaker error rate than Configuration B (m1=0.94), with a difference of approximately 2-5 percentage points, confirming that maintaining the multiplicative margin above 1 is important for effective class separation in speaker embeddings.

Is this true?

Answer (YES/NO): NO